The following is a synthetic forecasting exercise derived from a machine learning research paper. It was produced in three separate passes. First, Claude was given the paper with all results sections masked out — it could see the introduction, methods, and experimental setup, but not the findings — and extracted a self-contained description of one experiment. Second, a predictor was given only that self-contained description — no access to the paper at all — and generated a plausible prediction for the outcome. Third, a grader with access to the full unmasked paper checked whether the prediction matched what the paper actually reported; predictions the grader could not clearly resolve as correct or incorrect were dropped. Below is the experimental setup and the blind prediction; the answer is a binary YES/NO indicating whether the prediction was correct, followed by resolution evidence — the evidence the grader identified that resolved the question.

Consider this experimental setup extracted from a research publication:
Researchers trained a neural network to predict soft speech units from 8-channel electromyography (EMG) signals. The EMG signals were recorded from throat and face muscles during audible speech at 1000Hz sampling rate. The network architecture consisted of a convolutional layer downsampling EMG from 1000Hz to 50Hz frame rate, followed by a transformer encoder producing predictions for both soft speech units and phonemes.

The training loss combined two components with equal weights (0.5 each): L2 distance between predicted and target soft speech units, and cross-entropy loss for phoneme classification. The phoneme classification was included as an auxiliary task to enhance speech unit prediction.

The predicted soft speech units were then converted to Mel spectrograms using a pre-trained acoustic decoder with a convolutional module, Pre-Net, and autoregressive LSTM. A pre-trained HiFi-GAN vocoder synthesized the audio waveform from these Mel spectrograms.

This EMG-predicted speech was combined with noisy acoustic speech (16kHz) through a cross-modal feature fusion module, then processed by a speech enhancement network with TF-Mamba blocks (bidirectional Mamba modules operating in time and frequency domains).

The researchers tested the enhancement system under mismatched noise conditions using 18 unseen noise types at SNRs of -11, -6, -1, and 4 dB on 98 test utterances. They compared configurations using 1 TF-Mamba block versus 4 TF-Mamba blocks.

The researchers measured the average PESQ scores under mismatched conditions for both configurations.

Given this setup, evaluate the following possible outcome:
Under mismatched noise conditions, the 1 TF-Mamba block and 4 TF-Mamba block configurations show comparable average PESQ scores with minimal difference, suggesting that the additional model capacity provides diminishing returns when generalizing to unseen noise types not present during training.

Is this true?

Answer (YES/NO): NO